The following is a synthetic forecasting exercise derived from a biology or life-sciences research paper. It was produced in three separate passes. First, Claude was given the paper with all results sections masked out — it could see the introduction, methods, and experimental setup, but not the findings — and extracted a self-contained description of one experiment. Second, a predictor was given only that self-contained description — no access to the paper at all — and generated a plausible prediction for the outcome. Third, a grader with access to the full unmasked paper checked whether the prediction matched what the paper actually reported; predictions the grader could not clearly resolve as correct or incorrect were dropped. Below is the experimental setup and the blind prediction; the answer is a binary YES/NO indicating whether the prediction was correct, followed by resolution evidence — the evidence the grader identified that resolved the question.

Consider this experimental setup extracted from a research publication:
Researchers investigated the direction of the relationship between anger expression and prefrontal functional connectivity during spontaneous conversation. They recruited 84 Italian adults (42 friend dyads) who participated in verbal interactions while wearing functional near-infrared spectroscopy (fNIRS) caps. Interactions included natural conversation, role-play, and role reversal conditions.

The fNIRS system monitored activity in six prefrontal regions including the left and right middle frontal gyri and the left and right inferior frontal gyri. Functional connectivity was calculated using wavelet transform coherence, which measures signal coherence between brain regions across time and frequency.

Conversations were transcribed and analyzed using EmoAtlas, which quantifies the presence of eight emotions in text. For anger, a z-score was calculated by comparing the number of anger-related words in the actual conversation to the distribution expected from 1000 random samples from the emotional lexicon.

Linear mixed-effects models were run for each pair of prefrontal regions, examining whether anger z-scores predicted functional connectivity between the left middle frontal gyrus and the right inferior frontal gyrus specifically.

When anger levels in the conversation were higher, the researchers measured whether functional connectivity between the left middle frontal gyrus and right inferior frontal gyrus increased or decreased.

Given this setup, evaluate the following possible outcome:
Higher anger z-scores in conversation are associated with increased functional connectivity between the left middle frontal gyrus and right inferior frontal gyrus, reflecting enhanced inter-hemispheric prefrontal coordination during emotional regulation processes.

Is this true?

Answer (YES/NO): NO